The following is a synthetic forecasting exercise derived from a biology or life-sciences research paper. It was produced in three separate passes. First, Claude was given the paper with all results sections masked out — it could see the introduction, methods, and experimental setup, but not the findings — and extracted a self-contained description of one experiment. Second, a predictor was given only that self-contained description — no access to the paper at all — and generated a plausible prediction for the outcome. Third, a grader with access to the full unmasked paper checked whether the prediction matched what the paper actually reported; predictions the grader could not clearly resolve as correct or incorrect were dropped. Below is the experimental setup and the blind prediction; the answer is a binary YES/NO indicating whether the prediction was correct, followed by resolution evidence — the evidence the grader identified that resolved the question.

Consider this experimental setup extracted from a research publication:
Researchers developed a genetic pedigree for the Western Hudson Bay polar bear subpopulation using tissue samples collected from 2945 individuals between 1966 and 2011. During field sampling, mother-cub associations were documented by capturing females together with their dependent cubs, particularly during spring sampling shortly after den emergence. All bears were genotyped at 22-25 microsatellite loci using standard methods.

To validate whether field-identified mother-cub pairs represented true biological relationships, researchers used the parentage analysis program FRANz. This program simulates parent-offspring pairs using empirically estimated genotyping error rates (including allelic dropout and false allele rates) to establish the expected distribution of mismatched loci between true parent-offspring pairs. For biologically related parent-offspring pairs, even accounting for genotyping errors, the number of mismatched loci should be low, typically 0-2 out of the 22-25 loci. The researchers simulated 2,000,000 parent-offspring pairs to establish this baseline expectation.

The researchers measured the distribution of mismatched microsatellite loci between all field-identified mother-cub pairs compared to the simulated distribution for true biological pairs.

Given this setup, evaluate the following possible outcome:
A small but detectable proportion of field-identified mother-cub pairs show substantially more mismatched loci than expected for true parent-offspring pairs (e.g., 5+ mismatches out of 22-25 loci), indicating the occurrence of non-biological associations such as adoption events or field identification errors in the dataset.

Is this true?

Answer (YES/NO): YES